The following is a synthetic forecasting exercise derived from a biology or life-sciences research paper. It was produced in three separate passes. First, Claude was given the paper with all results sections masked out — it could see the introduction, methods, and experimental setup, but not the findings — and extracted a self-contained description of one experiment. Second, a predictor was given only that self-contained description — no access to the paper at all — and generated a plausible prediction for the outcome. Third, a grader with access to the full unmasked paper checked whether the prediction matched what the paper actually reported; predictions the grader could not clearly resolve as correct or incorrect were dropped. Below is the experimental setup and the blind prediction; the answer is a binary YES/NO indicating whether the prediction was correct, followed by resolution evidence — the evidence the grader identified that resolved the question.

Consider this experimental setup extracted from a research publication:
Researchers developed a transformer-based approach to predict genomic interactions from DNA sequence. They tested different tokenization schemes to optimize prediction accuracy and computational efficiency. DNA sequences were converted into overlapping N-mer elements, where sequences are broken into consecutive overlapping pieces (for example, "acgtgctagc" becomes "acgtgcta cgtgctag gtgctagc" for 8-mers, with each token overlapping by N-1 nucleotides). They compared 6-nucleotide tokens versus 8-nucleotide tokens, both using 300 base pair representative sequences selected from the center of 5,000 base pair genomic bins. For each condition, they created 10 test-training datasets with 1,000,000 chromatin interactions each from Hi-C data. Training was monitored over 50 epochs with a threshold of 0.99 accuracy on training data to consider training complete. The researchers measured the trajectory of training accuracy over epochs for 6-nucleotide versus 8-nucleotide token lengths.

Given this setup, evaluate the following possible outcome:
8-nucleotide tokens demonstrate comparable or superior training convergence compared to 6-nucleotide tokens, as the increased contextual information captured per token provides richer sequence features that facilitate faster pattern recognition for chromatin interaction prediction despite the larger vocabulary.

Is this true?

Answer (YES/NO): YES